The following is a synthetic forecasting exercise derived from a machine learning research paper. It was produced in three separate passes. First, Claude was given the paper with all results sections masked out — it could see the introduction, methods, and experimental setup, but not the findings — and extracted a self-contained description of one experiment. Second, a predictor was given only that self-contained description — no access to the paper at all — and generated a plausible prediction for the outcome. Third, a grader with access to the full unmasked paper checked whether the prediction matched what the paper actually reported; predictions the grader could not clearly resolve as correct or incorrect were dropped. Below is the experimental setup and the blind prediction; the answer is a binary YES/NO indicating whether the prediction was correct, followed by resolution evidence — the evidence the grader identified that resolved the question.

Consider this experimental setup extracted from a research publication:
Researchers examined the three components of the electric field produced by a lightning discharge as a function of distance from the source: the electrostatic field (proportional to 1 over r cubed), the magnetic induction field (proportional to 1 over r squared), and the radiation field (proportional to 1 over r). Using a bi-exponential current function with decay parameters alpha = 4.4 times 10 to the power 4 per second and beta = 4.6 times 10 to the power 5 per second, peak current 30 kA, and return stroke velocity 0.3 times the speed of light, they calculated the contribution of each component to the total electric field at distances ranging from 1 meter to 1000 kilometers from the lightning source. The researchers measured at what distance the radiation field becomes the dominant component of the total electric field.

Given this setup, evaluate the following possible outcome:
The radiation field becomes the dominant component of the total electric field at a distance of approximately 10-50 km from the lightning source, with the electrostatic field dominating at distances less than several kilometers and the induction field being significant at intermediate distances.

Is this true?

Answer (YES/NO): NO